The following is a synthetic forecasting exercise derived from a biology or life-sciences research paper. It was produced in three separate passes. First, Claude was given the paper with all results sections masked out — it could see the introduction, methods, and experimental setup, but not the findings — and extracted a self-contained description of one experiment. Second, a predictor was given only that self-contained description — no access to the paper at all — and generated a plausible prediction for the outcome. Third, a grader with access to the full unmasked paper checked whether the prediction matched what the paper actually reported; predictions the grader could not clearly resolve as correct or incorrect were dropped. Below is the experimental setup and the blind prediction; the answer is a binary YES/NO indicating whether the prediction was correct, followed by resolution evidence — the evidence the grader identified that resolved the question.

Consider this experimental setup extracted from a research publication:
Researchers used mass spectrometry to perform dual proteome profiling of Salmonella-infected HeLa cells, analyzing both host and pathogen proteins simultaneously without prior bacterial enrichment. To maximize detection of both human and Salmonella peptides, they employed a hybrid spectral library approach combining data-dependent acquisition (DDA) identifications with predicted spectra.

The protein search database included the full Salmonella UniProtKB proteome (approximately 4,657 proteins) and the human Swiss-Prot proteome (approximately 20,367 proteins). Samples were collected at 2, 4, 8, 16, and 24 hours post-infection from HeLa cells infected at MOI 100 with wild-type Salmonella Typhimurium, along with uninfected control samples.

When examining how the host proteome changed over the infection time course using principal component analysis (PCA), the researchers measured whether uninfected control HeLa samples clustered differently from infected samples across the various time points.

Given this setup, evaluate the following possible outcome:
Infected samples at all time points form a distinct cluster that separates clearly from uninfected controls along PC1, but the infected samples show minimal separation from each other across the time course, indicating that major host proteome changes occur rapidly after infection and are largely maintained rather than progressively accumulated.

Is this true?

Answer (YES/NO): NO